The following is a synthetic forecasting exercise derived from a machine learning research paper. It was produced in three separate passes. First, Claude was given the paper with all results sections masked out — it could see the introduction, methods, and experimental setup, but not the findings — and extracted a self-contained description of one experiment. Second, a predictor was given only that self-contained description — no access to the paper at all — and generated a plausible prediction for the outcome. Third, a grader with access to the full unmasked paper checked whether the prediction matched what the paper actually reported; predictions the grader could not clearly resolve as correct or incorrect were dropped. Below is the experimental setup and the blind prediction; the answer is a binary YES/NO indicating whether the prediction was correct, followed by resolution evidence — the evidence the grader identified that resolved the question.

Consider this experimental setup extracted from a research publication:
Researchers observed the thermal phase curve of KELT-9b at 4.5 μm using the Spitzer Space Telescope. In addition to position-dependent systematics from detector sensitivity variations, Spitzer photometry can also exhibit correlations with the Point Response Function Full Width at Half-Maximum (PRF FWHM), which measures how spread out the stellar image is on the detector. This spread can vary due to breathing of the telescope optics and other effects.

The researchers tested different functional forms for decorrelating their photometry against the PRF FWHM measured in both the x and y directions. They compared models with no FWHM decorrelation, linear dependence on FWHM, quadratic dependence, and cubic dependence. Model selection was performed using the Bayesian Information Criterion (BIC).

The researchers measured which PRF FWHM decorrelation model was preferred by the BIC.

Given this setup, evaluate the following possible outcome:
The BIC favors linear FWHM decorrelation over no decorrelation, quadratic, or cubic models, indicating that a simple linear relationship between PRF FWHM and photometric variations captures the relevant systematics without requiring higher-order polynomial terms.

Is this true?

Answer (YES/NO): YES